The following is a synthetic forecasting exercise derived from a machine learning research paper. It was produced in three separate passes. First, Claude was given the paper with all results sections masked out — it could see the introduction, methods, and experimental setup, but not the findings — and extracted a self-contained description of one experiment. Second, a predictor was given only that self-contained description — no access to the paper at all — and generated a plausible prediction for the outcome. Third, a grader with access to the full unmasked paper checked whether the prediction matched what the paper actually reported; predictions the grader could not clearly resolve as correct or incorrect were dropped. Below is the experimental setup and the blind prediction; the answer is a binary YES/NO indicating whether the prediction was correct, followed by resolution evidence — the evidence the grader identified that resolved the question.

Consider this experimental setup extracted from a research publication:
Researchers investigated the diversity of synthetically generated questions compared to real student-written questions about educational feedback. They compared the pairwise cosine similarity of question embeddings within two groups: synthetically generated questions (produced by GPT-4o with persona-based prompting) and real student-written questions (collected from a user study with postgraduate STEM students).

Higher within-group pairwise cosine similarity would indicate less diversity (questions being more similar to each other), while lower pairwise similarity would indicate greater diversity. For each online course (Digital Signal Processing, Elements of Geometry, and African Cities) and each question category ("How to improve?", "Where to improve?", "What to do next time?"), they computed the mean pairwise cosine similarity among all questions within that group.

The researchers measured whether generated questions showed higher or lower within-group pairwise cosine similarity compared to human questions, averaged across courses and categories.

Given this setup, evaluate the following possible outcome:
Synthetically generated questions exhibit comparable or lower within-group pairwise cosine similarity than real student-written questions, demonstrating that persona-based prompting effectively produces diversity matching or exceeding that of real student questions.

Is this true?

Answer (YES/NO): YES